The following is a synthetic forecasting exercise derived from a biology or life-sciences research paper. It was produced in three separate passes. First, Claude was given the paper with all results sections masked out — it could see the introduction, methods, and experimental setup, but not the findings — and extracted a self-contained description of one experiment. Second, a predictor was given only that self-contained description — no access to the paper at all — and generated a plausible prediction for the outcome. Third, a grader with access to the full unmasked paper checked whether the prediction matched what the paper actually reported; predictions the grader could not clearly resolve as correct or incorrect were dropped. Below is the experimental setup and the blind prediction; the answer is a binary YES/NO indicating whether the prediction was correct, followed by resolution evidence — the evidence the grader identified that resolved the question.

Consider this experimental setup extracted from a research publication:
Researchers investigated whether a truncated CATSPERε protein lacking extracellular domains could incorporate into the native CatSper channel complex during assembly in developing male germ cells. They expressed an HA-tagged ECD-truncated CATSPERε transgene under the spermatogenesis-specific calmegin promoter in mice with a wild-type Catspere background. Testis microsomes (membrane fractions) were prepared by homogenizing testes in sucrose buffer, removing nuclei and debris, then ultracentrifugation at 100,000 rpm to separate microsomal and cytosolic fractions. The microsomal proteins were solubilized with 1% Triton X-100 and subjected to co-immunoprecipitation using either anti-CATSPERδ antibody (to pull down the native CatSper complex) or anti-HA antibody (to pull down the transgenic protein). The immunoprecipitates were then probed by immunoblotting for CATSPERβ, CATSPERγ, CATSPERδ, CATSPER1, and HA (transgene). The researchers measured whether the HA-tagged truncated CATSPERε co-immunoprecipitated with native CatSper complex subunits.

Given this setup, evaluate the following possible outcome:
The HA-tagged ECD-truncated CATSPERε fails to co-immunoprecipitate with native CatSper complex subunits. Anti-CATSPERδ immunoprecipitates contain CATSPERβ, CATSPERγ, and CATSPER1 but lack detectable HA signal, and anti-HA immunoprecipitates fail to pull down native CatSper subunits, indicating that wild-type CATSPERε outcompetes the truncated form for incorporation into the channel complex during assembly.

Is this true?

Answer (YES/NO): NO